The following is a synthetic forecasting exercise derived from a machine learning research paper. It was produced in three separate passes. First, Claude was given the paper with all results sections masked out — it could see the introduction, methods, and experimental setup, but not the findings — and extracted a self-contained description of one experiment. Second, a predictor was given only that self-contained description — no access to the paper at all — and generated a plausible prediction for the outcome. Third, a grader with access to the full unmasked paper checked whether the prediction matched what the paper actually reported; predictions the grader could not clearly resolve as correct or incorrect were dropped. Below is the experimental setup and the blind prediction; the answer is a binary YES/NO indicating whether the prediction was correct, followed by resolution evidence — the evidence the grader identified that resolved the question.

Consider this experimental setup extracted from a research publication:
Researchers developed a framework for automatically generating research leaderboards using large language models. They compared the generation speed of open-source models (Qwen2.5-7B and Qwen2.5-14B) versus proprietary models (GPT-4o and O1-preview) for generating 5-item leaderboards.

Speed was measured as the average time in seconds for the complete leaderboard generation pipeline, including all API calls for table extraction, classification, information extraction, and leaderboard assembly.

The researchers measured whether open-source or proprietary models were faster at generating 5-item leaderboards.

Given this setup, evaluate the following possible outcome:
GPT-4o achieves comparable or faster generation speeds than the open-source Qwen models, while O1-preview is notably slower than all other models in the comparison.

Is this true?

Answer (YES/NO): NO